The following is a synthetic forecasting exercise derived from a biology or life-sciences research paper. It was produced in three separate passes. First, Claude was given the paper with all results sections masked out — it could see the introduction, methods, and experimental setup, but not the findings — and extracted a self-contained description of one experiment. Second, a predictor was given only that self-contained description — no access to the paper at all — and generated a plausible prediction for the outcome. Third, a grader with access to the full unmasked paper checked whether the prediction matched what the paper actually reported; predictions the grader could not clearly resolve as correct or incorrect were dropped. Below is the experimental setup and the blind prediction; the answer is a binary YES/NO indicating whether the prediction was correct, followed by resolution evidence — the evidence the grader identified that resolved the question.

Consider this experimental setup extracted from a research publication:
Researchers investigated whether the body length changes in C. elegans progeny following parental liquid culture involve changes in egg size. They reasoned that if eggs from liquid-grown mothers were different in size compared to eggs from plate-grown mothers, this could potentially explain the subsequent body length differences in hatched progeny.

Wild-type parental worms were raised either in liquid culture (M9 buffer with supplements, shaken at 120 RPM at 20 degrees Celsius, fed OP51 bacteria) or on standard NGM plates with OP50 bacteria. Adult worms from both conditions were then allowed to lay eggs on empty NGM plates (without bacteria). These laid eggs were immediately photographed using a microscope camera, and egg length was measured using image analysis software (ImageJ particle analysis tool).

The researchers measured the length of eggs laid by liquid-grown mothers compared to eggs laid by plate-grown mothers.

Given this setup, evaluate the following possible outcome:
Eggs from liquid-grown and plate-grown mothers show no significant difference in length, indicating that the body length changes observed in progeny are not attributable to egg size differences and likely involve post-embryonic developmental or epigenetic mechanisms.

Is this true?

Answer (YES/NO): NO